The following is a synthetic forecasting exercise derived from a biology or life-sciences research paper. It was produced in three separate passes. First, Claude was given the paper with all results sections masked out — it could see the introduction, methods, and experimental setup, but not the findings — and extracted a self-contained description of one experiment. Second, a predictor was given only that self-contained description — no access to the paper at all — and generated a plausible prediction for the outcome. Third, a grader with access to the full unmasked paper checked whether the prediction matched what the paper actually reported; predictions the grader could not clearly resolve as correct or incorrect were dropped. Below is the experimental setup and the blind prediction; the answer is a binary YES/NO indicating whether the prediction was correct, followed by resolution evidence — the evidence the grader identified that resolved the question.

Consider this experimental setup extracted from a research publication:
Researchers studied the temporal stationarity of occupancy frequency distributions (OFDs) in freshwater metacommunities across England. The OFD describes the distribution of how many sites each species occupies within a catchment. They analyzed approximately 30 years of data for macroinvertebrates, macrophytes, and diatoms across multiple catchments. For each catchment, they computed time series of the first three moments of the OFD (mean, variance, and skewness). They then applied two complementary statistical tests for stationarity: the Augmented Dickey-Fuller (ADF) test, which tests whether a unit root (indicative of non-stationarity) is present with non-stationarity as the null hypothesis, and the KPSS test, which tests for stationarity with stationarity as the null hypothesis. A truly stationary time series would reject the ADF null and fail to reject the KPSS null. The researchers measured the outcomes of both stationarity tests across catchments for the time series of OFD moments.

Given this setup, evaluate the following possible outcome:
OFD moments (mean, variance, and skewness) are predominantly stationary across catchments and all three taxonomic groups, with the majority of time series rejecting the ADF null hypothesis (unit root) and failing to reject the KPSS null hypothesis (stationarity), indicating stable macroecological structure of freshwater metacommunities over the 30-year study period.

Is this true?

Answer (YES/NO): NO